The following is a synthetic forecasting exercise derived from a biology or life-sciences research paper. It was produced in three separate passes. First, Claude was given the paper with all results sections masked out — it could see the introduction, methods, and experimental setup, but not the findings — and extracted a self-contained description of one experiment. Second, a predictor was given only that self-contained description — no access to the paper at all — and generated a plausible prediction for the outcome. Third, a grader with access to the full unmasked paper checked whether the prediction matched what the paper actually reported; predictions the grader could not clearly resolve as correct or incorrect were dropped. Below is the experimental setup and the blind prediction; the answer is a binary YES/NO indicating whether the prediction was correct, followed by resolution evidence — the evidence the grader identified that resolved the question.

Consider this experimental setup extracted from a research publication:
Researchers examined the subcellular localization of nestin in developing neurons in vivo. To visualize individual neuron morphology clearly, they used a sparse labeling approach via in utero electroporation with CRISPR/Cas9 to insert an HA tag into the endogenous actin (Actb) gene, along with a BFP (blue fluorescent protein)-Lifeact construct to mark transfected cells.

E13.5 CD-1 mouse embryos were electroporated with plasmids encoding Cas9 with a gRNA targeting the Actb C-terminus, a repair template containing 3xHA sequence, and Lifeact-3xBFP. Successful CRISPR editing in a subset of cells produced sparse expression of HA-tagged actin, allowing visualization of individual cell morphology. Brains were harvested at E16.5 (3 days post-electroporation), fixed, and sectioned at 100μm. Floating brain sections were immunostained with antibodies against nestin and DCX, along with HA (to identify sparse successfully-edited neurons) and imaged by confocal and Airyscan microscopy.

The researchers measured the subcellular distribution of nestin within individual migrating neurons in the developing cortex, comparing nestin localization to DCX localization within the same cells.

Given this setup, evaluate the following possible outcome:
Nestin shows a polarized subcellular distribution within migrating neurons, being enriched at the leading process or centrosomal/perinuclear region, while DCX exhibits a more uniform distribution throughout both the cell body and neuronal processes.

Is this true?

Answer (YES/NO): NO